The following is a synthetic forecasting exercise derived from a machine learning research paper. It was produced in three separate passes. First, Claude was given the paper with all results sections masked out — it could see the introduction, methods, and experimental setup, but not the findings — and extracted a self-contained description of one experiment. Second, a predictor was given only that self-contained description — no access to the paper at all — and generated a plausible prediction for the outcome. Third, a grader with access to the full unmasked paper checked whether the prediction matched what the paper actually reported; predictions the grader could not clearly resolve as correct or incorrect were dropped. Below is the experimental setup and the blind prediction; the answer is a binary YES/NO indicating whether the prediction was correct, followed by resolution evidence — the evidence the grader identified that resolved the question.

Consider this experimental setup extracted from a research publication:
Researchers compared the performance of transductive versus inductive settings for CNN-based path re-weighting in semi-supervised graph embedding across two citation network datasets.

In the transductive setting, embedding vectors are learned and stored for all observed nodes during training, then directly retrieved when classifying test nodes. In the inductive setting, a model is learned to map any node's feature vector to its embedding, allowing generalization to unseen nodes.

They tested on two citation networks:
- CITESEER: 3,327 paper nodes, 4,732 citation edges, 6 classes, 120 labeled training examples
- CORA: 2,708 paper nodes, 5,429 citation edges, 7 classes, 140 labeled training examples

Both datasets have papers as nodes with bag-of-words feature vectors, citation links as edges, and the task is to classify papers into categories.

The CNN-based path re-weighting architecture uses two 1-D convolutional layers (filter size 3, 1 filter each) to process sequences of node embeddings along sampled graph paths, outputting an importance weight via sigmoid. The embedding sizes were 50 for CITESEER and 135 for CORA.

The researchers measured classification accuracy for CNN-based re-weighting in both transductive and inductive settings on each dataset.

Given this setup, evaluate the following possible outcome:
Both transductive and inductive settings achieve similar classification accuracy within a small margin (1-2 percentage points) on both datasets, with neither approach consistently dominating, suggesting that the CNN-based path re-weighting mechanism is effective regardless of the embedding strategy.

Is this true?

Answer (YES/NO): NO